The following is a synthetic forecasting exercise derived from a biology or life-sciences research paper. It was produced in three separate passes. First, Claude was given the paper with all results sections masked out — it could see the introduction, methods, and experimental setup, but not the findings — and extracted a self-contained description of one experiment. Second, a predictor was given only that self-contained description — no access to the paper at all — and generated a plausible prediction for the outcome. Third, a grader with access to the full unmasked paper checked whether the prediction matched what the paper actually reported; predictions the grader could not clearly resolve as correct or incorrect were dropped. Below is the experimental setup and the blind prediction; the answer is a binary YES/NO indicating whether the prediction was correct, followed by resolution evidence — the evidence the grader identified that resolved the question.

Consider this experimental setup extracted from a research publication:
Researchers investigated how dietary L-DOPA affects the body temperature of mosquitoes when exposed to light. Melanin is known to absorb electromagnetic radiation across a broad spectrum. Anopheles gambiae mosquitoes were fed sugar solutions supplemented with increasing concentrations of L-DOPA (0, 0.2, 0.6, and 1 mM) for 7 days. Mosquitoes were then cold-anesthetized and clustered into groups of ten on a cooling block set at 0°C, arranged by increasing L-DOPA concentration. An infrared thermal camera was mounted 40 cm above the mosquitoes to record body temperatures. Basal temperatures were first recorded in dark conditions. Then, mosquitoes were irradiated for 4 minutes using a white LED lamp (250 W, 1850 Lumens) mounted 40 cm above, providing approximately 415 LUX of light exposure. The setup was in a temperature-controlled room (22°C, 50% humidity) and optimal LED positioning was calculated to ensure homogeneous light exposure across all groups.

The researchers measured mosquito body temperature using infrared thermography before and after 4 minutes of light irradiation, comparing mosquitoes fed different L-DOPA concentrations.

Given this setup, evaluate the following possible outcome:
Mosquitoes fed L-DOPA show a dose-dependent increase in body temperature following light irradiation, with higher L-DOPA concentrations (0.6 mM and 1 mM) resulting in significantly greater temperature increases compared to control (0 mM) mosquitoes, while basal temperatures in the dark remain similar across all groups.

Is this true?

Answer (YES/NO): NO